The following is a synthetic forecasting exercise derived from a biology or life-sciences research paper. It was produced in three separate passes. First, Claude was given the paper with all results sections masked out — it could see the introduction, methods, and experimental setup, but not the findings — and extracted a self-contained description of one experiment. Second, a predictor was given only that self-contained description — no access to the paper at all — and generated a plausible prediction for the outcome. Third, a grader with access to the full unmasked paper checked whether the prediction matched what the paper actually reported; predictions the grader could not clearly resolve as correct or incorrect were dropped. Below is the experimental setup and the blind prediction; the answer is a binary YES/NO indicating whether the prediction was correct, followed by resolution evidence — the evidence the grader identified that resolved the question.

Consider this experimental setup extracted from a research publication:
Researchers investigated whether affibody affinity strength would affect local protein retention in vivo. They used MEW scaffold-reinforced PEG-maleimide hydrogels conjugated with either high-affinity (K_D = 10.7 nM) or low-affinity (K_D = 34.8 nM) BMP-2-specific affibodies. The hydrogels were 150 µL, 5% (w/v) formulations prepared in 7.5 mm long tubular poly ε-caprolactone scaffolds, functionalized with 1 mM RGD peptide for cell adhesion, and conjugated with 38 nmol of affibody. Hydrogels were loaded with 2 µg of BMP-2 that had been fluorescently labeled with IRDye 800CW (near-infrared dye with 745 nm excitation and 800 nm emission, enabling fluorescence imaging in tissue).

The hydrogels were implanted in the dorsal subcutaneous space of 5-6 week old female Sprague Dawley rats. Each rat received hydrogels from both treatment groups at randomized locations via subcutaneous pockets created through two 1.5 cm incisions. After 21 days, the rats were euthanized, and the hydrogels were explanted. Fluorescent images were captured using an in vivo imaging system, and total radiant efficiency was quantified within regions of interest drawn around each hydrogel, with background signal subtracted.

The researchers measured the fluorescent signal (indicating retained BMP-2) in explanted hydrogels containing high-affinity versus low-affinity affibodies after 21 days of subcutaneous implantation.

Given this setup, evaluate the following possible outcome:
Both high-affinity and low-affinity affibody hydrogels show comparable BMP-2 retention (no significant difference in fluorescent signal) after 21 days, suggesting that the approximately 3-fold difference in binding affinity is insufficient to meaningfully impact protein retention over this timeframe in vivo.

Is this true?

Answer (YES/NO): NO